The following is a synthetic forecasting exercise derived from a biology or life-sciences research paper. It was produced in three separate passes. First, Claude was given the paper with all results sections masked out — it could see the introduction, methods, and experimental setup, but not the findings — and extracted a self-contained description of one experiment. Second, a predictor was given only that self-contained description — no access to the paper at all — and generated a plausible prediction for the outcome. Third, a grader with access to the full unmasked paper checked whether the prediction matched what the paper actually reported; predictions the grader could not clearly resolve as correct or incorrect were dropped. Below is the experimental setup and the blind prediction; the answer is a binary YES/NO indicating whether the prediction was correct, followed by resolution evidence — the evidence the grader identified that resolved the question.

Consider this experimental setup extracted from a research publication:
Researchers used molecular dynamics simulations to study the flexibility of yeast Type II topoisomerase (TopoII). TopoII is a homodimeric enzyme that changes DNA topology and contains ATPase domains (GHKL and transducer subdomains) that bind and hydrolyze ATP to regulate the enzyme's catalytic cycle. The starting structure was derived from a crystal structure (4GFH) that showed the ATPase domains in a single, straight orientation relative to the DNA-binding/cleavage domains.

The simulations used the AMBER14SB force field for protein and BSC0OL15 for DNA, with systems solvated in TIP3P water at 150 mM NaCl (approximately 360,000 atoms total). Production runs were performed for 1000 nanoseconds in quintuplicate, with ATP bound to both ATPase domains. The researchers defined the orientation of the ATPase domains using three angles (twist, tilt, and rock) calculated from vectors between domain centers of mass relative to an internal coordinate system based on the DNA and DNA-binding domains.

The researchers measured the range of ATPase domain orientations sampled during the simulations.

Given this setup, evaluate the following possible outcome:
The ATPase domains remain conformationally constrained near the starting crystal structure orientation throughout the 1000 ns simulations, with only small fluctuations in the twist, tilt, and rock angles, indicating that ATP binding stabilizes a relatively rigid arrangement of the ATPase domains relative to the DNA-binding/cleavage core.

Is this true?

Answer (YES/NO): NO